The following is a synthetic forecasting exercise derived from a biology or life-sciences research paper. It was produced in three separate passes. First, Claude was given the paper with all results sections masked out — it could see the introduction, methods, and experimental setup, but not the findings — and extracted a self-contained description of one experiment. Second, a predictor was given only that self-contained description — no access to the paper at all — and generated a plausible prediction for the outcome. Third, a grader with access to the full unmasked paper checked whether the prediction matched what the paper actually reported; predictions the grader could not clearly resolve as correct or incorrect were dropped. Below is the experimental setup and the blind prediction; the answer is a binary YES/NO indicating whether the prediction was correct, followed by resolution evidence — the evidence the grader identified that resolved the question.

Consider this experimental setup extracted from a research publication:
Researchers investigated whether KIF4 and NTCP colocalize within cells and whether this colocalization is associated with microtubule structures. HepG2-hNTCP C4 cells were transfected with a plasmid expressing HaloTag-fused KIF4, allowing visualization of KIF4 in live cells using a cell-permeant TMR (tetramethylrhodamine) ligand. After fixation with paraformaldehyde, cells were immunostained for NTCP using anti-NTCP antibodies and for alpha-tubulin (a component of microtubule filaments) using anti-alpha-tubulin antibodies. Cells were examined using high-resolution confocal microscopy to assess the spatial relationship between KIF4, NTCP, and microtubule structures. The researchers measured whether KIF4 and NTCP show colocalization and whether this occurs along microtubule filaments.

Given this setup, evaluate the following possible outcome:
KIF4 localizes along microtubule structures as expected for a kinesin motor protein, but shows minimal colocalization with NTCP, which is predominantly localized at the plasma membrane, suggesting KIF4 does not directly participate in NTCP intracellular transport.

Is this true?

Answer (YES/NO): NO